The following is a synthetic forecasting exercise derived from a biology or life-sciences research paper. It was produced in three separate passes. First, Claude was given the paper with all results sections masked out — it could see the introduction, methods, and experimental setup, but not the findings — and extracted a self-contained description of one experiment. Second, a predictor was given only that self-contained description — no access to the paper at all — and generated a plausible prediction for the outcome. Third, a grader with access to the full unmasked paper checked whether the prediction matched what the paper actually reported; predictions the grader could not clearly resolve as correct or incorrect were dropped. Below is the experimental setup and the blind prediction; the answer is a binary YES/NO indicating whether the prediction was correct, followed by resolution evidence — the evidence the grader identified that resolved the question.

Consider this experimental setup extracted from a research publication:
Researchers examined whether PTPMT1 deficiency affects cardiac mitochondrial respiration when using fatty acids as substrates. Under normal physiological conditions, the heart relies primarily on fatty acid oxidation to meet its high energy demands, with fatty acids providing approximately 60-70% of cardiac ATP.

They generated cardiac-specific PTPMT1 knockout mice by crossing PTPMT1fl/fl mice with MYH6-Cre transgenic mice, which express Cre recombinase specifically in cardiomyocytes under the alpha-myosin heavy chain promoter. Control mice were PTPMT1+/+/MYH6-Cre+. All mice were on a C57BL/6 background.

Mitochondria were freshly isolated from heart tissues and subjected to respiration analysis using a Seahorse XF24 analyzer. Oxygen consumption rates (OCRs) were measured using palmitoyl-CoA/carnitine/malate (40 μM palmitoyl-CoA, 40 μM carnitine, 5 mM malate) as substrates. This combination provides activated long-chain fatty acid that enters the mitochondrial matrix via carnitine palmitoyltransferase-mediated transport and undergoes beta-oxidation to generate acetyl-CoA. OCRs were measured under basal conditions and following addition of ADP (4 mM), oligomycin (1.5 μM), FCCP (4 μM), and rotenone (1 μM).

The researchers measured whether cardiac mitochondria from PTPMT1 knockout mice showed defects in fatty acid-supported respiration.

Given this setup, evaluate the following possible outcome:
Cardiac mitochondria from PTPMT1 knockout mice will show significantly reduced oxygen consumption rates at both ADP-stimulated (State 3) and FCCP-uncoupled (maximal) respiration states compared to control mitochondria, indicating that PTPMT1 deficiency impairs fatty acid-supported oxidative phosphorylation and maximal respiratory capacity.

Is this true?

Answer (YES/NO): NO